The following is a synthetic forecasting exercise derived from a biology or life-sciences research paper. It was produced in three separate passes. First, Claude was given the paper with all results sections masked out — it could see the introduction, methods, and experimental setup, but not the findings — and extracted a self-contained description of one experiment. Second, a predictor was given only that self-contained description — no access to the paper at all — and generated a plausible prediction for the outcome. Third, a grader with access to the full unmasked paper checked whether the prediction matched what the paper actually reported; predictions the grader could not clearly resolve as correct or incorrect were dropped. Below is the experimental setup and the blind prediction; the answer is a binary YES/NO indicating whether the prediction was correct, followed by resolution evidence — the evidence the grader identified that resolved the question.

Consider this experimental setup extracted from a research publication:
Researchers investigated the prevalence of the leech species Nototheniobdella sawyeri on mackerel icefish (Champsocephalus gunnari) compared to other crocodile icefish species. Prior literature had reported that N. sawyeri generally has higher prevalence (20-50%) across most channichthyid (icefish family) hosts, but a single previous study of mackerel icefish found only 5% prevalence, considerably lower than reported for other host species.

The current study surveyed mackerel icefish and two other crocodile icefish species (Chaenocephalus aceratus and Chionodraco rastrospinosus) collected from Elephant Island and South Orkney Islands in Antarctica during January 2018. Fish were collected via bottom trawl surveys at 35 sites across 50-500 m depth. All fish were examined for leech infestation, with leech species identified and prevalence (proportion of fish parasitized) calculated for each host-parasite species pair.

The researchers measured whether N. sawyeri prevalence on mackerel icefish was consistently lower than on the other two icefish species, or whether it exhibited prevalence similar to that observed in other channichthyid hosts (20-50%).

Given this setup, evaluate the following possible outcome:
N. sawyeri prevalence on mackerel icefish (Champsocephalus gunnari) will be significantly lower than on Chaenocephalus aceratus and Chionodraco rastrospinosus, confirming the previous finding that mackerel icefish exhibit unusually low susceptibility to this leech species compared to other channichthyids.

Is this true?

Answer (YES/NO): YES